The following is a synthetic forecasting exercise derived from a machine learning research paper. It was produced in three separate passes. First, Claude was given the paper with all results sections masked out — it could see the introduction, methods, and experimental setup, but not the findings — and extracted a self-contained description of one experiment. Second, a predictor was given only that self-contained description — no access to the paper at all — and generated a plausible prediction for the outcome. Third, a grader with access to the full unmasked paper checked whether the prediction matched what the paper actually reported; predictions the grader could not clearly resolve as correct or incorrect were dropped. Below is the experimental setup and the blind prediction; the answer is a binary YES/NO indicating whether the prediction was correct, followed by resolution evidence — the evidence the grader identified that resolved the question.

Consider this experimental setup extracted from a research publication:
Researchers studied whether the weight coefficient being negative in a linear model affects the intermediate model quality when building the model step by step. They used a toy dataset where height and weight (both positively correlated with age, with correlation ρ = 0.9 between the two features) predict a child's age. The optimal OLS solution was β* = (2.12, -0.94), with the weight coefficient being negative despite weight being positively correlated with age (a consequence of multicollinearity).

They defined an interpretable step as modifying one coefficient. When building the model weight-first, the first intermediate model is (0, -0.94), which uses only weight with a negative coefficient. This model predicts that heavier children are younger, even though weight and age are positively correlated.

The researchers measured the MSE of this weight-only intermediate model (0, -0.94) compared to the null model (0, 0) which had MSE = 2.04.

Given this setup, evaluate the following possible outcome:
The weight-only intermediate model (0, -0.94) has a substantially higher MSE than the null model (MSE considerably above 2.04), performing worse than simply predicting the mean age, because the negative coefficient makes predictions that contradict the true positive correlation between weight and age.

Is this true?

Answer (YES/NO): YES